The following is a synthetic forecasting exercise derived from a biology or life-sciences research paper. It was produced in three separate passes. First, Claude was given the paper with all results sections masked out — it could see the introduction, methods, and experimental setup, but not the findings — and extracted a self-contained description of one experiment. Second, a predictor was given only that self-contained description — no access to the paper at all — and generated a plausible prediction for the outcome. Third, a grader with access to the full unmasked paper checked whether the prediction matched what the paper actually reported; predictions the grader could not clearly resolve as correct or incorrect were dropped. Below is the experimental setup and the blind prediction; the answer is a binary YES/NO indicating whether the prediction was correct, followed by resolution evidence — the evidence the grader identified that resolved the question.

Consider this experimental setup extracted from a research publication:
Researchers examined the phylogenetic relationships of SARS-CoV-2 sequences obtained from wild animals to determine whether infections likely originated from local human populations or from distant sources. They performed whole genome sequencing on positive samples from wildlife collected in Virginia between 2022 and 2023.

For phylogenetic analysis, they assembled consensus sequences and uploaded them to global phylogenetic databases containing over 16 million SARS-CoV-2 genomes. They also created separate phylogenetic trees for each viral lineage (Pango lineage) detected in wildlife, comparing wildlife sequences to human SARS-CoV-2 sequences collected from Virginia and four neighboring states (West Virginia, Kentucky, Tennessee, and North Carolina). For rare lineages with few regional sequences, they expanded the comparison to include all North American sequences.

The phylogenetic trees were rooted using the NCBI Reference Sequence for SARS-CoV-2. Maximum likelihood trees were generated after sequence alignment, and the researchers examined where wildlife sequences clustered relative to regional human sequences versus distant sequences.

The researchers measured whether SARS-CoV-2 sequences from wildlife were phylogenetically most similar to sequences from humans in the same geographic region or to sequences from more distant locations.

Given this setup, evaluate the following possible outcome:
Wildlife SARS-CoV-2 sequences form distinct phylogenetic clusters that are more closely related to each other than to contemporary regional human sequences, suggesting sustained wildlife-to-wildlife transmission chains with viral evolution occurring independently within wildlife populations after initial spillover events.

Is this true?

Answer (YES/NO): NO